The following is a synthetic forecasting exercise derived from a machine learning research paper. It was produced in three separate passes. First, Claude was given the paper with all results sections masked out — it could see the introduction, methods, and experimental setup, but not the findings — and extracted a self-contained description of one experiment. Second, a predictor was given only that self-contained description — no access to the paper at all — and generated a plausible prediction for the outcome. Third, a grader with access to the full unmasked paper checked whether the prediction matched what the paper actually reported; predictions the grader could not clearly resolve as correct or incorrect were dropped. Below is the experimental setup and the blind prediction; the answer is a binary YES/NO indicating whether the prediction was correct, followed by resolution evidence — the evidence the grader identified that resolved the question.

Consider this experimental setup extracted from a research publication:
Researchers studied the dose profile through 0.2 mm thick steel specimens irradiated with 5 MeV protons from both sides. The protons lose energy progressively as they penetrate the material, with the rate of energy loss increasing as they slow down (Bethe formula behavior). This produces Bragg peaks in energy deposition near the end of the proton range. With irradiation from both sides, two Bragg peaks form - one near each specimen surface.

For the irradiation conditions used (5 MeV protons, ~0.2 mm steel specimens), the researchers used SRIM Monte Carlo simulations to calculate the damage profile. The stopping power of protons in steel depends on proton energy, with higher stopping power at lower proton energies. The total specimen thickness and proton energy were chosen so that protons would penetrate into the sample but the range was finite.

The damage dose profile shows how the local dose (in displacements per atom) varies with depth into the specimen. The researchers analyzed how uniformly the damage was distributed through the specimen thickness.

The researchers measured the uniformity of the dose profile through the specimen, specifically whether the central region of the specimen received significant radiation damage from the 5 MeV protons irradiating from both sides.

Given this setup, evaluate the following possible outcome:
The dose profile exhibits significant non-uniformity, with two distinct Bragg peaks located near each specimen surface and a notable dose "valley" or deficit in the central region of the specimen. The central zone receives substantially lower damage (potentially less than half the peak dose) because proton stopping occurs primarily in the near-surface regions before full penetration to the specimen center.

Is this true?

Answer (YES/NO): YES